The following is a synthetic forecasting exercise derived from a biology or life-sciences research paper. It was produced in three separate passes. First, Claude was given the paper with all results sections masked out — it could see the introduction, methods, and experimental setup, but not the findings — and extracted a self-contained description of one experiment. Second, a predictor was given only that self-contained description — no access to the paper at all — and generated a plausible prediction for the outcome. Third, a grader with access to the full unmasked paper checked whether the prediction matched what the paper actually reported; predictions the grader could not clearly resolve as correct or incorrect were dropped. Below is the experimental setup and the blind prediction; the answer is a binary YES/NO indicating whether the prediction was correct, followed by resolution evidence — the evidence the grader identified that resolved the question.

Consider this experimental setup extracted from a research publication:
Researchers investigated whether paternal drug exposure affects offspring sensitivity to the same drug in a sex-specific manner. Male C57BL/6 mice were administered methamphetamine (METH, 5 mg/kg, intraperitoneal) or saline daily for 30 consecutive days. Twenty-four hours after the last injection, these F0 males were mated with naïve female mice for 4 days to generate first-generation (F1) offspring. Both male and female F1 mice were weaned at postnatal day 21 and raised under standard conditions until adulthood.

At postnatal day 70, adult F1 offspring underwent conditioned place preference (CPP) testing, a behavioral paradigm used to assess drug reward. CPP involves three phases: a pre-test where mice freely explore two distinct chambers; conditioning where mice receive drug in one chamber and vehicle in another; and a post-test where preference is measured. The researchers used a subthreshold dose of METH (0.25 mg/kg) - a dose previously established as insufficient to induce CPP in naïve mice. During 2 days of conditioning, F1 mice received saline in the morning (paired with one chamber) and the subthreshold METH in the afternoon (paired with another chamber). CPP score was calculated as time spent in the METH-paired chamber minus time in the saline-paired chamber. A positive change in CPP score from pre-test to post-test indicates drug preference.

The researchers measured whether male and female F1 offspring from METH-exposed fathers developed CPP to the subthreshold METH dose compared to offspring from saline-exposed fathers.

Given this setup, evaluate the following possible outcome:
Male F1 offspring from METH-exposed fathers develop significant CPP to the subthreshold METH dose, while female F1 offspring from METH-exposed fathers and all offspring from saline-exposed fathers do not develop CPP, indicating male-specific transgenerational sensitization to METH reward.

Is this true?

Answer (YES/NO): YES